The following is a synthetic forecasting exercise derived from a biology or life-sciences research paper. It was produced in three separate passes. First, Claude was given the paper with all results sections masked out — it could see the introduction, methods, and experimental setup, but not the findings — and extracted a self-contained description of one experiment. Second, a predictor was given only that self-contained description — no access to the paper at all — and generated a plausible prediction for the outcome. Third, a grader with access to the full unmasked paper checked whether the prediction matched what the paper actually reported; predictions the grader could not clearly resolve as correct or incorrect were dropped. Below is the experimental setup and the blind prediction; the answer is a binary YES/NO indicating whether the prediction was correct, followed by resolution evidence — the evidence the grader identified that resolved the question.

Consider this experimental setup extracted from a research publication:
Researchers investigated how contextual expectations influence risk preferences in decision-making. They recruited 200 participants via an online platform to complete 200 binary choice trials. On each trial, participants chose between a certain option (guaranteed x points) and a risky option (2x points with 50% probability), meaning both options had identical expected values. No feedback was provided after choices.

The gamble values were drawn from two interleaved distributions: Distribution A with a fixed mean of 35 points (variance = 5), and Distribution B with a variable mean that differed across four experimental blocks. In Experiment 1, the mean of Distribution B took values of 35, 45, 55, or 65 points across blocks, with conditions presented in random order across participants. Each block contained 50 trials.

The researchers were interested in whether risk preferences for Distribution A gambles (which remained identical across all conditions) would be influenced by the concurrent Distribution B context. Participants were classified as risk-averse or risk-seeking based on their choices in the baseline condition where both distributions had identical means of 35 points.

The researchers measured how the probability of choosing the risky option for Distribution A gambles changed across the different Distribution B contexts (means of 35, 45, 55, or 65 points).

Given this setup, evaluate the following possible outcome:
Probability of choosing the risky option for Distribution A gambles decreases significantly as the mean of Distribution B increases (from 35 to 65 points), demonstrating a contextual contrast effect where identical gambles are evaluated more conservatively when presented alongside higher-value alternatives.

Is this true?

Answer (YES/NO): NO